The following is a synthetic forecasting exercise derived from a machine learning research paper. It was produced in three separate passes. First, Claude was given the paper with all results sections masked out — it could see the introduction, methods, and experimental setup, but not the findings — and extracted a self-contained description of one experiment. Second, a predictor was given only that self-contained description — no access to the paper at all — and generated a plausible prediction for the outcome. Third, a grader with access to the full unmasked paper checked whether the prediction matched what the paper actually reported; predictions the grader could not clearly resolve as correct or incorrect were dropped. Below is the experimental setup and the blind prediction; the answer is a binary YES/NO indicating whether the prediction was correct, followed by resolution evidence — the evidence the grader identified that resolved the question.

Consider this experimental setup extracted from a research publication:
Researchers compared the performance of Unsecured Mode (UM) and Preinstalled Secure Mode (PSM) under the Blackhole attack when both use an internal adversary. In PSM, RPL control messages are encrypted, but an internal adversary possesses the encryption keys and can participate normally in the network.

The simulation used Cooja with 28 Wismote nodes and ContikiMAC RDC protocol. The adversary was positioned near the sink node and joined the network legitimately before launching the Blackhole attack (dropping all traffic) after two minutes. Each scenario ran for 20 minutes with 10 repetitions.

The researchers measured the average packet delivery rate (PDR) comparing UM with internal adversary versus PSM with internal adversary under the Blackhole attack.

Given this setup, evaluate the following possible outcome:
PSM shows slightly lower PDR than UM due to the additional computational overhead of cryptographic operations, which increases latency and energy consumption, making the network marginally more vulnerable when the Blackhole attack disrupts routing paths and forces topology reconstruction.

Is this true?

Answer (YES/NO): NO